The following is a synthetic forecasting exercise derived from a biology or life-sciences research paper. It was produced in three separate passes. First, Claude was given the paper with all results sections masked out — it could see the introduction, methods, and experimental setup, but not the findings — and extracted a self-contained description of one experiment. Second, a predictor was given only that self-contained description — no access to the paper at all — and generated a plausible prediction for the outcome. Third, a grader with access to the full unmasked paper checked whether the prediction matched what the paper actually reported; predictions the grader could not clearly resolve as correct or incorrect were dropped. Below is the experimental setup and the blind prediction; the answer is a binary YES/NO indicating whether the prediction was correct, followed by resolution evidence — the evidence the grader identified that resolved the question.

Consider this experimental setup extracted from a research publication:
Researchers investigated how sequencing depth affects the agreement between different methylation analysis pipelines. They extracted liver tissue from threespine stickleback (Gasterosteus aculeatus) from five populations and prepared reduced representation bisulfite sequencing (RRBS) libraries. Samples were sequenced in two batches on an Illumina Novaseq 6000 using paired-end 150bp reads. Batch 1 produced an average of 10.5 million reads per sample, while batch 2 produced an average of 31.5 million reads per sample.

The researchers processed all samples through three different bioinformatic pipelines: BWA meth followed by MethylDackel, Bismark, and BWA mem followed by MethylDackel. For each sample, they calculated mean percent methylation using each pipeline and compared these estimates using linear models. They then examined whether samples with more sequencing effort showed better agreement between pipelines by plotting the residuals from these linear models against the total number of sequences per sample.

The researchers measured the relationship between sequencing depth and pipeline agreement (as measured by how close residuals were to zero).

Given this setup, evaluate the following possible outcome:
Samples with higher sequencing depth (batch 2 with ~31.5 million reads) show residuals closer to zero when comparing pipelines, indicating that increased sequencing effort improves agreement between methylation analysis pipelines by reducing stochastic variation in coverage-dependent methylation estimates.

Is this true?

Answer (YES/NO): YES